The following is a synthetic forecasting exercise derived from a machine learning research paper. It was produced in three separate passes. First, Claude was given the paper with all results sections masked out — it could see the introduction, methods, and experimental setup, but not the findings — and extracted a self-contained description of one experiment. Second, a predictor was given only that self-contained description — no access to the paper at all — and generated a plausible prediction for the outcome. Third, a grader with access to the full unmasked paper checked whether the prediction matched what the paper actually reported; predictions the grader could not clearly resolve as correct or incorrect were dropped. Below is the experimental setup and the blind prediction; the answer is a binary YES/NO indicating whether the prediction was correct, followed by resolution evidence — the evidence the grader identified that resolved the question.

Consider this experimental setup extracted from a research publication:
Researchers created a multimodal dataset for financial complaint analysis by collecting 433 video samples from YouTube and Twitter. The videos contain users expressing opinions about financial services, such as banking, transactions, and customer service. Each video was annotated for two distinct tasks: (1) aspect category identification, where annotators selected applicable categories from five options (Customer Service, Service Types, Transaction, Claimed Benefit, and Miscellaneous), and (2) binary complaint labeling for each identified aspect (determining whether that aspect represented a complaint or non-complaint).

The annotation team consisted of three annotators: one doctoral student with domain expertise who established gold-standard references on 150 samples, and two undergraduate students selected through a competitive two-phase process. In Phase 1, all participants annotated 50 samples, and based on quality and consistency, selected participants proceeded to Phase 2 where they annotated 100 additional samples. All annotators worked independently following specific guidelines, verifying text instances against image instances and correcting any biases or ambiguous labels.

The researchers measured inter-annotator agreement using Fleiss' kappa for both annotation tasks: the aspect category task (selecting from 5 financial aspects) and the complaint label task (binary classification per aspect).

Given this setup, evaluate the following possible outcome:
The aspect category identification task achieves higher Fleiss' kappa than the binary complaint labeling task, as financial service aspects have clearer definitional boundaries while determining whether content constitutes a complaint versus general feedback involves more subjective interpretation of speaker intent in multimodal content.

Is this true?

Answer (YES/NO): NO